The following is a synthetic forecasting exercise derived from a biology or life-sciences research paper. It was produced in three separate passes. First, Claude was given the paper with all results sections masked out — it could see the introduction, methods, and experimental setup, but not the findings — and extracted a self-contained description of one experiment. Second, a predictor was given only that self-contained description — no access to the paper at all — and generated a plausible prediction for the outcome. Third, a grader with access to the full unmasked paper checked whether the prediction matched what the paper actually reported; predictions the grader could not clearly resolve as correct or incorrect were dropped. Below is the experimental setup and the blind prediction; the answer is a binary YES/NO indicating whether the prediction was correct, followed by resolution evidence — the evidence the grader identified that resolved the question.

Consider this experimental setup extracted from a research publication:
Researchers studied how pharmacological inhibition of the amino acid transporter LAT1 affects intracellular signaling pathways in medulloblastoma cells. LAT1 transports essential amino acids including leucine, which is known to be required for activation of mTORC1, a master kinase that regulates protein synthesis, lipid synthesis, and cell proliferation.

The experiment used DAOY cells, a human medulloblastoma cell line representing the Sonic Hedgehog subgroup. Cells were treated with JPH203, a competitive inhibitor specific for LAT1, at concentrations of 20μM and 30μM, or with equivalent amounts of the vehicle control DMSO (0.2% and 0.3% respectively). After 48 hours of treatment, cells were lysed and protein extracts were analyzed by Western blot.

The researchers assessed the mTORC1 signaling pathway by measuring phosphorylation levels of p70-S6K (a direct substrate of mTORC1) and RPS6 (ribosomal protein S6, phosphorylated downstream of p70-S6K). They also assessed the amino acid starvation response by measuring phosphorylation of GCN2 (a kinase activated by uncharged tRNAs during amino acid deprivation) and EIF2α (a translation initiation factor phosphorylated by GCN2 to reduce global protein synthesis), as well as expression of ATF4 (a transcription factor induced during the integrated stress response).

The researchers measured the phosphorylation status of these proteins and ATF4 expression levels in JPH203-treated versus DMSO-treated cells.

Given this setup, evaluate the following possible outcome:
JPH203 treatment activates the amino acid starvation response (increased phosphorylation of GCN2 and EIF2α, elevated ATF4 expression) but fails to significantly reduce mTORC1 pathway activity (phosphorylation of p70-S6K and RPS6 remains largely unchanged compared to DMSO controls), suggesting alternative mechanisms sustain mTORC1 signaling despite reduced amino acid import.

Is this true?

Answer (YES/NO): NO